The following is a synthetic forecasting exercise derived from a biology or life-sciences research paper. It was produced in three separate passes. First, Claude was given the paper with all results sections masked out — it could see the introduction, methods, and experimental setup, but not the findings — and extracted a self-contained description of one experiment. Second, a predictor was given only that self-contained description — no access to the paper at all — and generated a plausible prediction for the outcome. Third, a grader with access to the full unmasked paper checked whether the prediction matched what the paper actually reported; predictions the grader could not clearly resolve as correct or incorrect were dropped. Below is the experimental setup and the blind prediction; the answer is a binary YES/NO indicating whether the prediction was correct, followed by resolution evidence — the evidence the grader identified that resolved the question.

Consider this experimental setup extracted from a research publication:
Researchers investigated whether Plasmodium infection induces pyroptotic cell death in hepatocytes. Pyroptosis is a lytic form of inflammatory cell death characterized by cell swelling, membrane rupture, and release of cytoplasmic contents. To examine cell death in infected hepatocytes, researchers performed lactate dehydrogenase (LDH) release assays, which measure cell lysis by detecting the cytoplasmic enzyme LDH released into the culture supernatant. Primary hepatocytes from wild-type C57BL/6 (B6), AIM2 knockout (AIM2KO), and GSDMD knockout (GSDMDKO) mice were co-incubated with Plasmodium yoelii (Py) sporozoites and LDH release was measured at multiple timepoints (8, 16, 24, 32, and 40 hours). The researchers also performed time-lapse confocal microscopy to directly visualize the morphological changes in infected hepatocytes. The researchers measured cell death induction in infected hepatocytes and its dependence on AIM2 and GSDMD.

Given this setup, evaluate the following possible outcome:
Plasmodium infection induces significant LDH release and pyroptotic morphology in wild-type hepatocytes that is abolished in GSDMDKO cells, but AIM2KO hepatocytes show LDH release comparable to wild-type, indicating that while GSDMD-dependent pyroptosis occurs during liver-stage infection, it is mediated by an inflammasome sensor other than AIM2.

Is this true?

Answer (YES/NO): NO